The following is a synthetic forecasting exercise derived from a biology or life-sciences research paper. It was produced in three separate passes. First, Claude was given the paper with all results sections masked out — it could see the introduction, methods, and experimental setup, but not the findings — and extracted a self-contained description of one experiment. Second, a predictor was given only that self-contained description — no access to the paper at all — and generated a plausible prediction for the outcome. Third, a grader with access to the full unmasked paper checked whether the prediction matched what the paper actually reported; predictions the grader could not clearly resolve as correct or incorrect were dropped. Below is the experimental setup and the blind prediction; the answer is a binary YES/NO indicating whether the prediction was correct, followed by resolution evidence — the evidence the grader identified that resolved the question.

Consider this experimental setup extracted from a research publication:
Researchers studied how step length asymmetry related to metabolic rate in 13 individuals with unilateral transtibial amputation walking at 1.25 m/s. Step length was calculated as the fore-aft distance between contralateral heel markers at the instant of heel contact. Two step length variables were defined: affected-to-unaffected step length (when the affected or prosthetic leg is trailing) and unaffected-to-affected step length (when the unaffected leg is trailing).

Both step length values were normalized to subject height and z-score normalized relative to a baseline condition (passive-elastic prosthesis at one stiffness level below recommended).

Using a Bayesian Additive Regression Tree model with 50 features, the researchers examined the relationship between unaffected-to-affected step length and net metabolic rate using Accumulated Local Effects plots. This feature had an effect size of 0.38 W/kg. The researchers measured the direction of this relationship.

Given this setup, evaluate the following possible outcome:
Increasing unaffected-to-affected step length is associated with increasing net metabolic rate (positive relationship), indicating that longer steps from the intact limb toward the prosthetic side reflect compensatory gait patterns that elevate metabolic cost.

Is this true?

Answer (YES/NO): NO